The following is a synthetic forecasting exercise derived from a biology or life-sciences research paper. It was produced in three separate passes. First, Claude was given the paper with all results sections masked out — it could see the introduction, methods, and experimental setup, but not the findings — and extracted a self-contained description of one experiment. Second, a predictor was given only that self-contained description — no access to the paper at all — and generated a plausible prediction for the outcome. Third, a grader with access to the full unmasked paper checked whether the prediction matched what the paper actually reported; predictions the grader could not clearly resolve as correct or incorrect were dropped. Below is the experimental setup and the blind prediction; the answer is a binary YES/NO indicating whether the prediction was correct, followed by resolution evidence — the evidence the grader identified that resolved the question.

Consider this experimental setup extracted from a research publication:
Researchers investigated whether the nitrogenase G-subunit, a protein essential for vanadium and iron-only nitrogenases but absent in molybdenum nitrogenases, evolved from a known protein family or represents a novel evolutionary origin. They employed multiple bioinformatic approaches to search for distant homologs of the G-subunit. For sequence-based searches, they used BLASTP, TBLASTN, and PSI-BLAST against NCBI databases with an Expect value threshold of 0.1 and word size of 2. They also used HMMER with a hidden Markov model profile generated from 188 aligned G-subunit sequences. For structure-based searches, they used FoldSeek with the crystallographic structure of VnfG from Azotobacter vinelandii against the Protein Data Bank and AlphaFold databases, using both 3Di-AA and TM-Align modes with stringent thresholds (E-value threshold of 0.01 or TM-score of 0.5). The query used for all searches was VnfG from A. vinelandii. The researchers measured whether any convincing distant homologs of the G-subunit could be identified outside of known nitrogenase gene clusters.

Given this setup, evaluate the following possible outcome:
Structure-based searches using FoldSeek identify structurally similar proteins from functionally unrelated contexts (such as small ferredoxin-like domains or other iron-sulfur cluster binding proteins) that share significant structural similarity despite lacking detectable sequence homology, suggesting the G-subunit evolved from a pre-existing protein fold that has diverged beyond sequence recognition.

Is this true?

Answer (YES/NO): NO